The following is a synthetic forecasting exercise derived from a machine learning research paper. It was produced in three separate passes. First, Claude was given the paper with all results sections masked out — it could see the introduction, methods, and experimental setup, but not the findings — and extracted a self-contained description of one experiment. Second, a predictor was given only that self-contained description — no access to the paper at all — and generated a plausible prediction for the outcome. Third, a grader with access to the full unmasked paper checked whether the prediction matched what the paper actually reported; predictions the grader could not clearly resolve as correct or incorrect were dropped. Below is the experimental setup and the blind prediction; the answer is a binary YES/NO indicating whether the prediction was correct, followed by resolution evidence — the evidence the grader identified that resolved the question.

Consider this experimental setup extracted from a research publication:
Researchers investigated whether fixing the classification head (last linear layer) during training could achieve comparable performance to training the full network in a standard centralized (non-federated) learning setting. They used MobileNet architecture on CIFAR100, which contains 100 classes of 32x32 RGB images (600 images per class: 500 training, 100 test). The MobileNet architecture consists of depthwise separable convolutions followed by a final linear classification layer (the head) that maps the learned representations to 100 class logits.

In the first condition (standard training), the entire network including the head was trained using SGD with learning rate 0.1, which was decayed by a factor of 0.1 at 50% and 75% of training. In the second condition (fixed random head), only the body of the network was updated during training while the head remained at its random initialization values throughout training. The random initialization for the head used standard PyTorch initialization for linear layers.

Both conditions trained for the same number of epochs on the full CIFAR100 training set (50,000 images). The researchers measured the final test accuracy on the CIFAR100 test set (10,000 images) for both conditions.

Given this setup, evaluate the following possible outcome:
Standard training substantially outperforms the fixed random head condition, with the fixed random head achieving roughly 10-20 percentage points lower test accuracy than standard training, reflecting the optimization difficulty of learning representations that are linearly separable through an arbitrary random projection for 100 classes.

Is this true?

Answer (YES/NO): NO